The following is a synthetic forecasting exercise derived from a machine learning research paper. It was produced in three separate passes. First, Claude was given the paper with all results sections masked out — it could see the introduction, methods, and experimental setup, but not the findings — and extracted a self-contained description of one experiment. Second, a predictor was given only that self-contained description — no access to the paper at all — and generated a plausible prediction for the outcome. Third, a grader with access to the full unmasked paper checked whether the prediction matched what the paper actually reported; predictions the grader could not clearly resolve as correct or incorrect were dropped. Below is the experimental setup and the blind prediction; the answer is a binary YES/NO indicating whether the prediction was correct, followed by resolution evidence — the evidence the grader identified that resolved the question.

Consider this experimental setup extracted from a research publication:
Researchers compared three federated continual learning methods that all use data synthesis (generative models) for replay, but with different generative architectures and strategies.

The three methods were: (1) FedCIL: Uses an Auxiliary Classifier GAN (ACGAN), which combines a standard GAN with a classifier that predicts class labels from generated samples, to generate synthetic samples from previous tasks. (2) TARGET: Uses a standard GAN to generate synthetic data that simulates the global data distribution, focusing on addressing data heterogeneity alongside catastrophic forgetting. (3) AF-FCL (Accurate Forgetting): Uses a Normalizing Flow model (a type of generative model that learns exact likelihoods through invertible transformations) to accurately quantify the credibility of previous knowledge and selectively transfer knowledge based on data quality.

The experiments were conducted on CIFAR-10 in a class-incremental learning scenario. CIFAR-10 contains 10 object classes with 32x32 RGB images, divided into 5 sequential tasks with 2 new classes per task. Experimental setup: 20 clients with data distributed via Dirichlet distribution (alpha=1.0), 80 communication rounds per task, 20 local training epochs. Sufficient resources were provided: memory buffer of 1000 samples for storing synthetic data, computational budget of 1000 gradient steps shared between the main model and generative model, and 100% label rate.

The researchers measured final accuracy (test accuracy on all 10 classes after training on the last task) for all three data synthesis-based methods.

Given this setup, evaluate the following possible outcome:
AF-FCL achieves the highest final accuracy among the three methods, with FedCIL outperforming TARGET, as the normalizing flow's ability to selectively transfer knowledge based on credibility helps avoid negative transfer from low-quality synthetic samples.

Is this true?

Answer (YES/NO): NO